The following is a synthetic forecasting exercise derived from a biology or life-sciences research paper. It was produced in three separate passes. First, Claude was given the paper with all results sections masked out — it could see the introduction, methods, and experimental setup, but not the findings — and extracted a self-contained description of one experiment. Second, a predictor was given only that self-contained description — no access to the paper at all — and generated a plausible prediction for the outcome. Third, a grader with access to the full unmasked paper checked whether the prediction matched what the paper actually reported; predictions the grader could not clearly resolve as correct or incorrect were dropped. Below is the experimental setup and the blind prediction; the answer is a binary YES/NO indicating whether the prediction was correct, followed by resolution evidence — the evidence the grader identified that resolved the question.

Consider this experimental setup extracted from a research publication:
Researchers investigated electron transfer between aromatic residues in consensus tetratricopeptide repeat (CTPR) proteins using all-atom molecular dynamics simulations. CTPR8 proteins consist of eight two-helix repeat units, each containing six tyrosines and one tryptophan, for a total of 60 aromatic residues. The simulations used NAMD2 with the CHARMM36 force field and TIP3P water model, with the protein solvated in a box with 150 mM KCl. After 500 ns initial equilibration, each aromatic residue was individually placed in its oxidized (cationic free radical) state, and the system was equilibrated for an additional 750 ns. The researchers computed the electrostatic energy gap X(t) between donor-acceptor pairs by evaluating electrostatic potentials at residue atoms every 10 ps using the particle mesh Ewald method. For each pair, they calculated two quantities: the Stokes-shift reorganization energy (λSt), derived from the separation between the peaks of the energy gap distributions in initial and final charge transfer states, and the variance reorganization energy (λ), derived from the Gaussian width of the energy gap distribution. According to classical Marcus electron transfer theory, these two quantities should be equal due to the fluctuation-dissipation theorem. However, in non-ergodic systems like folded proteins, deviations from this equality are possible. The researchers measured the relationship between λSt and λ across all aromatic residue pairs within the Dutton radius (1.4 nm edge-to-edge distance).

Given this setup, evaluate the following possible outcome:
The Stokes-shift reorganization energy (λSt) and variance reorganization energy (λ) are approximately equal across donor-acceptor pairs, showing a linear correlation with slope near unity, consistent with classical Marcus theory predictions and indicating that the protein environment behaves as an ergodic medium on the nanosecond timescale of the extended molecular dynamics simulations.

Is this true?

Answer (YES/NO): NO